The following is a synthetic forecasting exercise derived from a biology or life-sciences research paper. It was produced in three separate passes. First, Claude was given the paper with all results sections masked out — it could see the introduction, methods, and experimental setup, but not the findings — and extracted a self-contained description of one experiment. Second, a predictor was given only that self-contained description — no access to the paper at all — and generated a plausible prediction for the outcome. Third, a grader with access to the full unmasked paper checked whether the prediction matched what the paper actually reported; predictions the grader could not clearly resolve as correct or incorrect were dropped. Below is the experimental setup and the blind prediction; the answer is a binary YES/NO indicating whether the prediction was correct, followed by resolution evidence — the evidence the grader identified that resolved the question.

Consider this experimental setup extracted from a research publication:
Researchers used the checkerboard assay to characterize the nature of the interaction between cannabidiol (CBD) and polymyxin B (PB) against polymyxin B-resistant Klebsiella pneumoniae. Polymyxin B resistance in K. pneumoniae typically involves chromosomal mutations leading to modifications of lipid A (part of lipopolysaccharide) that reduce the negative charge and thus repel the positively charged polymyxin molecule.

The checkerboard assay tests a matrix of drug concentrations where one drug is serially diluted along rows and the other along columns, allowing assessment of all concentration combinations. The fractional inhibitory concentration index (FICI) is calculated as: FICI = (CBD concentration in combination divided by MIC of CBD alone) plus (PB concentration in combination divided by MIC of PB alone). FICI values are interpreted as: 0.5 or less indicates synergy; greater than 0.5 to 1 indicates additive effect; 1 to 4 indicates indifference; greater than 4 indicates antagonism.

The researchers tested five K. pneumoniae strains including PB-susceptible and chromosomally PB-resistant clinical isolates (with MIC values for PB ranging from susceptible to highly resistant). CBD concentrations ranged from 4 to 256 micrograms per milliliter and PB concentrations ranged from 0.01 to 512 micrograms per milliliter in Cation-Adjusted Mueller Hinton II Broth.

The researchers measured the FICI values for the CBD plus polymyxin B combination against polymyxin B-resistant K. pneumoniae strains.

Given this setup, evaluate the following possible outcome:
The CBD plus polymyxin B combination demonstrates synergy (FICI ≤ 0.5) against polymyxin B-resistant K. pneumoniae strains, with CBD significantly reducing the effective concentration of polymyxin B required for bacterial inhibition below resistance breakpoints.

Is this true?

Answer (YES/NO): NO